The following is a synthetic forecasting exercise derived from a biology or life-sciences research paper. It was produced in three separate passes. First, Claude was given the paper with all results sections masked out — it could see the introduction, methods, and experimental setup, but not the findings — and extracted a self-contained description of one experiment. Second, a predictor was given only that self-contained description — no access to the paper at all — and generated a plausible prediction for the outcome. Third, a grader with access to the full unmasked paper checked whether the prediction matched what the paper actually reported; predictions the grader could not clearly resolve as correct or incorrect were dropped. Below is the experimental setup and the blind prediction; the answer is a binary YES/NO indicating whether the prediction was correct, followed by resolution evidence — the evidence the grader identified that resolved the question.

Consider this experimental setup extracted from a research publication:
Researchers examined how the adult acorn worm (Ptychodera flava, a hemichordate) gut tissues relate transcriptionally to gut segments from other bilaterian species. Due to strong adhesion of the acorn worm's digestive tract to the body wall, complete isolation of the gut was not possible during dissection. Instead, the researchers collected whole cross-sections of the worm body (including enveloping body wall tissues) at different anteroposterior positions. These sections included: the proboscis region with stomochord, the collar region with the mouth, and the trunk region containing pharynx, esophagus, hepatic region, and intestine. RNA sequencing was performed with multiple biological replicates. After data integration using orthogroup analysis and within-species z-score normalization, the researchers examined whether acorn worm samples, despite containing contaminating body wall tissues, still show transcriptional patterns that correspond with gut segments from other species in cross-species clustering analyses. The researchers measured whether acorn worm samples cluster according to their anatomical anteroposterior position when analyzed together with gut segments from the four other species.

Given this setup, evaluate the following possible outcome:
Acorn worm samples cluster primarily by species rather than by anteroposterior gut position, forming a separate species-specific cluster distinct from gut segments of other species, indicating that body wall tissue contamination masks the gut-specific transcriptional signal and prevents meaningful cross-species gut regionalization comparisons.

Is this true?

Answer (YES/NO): NO